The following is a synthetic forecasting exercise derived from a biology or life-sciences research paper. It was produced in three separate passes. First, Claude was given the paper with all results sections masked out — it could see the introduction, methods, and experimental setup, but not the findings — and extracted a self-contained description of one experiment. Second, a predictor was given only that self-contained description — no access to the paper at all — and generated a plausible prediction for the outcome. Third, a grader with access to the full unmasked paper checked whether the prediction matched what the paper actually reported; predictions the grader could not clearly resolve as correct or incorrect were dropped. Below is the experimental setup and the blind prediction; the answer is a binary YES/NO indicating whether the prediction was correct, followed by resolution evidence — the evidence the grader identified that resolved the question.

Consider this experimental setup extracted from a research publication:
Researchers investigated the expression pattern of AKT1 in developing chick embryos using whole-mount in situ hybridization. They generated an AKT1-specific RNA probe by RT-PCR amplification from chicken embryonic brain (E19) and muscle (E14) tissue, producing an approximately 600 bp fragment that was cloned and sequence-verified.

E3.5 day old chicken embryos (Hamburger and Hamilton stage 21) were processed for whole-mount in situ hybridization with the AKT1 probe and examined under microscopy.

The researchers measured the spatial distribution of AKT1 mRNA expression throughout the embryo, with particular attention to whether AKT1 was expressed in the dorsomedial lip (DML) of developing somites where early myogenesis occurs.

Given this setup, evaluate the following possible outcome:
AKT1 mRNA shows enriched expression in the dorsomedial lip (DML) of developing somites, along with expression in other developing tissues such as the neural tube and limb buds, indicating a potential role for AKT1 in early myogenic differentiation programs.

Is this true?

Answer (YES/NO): NO